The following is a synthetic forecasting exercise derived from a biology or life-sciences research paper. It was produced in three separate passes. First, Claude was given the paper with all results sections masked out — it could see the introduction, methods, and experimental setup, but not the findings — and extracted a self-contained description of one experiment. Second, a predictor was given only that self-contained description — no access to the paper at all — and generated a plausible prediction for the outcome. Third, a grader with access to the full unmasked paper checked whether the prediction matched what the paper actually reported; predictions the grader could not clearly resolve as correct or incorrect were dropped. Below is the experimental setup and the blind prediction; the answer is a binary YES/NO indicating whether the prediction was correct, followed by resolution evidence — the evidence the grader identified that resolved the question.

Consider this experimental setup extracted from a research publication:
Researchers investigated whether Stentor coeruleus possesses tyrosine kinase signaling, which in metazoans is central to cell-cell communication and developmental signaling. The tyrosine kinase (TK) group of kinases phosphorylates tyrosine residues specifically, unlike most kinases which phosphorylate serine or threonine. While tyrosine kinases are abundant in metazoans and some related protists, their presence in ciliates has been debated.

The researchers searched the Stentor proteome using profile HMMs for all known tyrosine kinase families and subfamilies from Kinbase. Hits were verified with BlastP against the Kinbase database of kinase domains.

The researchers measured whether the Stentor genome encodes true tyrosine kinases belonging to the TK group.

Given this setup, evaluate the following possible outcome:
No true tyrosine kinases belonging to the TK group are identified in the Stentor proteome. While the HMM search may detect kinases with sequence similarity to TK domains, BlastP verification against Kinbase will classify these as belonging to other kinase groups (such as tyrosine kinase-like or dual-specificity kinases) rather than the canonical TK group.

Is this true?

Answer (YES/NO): YES